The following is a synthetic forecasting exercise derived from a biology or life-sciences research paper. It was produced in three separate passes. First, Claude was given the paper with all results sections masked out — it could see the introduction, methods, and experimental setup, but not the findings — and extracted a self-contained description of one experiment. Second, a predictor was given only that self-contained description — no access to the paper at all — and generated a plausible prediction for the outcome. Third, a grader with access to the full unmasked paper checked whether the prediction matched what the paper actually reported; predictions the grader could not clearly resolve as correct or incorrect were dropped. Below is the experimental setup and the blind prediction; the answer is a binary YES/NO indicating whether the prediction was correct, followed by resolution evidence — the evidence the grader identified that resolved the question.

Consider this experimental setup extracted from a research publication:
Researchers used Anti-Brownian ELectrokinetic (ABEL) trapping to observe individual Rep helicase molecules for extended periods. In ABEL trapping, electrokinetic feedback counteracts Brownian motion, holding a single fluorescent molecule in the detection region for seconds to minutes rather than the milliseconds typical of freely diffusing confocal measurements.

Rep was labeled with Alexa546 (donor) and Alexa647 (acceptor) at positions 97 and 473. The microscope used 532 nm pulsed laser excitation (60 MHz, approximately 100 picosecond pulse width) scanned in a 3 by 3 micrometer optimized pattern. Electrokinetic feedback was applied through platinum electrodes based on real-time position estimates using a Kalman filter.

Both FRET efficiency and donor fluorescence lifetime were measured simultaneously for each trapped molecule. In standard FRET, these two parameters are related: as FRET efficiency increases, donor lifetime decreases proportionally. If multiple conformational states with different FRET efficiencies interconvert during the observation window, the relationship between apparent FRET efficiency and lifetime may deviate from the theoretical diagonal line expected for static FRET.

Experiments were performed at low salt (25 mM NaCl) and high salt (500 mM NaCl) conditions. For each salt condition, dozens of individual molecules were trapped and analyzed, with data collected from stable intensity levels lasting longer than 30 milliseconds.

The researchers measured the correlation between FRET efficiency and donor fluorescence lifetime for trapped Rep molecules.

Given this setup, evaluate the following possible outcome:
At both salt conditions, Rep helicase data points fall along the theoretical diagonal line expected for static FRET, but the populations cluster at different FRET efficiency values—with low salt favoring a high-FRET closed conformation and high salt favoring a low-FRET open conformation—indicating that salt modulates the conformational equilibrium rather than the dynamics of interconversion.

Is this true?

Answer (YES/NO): NO